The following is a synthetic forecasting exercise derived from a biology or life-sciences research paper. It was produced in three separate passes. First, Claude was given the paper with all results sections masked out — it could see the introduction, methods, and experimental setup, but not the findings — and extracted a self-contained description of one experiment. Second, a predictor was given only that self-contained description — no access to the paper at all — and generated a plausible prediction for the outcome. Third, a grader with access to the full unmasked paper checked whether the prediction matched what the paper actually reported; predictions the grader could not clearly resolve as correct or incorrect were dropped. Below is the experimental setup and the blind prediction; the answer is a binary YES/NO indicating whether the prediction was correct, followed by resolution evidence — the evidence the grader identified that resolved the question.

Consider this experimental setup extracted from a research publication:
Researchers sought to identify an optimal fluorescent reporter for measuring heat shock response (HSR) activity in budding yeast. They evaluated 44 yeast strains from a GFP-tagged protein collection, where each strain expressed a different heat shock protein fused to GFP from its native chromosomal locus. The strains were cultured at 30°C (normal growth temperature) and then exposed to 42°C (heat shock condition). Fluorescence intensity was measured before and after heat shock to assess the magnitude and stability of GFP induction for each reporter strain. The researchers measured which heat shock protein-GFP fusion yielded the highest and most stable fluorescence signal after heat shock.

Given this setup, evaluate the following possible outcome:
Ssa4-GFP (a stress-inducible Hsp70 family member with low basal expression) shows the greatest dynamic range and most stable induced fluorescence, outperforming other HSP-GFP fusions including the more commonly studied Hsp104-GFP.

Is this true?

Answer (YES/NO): NO